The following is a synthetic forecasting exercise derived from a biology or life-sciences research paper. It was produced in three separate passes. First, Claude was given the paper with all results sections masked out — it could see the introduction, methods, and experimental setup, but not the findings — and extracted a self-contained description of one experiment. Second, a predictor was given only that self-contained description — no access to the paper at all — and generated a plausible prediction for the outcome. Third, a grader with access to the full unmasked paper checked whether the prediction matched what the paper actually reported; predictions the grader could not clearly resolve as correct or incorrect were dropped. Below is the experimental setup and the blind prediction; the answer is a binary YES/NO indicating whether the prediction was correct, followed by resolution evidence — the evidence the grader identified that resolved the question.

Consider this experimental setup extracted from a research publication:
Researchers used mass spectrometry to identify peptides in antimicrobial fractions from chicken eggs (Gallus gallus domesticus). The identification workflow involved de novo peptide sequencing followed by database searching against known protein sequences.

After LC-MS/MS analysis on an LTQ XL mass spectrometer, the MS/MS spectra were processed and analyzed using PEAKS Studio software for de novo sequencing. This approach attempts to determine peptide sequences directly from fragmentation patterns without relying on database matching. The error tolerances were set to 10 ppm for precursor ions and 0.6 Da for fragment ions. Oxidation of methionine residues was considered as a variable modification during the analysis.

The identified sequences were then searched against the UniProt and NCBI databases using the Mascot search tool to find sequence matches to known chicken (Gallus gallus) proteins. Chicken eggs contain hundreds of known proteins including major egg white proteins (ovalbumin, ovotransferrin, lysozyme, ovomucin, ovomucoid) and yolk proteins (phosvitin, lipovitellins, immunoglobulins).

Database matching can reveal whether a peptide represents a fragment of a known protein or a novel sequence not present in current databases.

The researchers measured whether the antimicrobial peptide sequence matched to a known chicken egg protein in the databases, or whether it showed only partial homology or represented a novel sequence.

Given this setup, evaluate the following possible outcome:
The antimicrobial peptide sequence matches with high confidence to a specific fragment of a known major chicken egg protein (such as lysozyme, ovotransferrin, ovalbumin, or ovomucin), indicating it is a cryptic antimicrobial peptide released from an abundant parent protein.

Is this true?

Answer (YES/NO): NO